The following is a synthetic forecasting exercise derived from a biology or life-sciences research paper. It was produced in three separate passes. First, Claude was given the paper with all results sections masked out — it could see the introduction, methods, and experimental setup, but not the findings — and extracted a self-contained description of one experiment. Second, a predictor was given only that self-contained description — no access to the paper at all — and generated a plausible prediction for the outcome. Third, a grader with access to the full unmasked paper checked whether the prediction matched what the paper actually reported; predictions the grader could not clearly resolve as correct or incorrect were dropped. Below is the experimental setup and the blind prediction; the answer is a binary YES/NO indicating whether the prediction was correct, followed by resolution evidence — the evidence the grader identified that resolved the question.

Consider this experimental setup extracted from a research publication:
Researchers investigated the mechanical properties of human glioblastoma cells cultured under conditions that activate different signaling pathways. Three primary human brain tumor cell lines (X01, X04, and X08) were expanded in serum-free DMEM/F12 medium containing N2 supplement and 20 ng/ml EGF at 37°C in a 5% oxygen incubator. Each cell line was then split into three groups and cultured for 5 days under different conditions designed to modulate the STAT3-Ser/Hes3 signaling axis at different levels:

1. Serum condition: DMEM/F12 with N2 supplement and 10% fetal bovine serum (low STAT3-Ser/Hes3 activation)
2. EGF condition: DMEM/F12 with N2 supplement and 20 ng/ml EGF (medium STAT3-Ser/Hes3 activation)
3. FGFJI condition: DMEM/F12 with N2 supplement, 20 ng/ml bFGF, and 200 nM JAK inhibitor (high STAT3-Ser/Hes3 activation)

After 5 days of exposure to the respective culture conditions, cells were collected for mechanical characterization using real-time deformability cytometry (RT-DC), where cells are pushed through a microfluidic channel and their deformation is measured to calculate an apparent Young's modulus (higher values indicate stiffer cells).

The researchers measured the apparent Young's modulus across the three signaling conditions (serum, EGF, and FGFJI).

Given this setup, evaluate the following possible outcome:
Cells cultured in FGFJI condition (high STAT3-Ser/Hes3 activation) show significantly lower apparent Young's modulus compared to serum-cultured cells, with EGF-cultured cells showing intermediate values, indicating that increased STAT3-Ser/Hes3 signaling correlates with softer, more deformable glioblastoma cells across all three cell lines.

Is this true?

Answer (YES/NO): NO